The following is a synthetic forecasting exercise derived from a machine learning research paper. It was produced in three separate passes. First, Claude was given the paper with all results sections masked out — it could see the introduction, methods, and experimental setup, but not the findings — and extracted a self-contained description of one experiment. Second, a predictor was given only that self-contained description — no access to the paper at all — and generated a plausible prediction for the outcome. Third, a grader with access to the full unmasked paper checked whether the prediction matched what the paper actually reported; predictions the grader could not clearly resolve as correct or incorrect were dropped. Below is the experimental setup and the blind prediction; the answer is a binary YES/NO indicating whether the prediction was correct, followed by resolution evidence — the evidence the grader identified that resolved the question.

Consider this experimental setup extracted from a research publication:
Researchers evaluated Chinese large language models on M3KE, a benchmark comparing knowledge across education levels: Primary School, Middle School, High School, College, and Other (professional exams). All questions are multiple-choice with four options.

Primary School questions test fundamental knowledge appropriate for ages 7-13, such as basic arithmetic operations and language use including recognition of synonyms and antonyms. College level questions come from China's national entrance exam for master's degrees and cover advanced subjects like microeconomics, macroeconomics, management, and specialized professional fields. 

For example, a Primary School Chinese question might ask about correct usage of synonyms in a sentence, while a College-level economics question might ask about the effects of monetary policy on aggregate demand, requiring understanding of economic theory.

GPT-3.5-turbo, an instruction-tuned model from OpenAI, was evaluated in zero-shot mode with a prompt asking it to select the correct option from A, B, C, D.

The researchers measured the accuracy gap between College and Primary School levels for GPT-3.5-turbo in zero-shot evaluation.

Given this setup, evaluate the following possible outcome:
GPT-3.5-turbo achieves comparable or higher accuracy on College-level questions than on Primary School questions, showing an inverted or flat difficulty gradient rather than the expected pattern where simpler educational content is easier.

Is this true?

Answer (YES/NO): YES